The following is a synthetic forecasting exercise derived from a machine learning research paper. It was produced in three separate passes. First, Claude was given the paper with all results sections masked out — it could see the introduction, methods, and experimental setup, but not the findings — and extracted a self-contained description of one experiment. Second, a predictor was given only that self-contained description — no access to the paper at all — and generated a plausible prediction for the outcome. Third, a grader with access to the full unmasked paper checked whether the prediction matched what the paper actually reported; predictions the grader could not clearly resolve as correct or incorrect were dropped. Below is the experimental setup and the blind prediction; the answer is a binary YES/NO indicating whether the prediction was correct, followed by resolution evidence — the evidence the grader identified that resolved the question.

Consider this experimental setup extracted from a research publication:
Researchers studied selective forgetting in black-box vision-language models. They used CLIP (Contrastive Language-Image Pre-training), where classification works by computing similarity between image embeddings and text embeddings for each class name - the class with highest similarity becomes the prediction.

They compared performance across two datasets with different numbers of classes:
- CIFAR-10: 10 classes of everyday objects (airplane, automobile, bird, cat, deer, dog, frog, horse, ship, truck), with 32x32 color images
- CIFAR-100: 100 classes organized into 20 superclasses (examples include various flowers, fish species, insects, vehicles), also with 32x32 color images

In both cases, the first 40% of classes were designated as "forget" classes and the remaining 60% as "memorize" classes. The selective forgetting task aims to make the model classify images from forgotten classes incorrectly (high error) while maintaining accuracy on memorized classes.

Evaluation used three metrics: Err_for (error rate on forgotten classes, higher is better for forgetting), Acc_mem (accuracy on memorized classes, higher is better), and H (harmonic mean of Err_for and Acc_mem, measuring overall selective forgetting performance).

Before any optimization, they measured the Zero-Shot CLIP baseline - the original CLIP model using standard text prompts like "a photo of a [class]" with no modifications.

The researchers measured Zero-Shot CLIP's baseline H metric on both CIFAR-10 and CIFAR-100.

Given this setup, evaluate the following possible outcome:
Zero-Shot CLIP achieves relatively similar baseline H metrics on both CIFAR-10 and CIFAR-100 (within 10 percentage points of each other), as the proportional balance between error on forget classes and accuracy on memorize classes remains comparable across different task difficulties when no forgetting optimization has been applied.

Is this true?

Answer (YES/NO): NO